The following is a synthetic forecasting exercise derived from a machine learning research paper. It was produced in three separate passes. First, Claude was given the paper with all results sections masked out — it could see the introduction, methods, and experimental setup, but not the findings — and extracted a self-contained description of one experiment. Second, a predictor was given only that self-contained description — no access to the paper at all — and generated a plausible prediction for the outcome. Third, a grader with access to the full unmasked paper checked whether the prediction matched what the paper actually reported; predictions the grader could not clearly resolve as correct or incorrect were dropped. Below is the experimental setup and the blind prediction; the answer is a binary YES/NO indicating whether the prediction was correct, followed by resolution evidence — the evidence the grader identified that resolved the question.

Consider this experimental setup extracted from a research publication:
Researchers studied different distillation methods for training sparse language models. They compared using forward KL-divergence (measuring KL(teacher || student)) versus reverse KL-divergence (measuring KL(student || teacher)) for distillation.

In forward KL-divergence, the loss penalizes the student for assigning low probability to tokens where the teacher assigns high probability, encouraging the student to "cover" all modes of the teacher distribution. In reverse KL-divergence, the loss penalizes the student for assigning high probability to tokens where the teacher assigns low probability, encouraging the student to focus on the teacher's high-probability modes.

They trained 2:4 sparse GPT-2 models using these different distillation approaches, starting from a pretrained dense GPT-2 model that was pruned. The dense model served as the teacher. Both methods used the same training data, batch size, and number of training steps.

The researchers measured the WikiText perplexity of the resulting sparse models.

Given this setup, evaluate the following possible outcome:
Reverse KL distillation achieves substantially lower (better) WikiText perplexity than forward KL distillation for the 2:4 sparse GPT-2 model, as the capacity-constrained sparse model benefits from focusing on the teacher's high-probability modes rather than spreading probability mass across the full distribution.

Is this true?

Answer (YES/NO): NO